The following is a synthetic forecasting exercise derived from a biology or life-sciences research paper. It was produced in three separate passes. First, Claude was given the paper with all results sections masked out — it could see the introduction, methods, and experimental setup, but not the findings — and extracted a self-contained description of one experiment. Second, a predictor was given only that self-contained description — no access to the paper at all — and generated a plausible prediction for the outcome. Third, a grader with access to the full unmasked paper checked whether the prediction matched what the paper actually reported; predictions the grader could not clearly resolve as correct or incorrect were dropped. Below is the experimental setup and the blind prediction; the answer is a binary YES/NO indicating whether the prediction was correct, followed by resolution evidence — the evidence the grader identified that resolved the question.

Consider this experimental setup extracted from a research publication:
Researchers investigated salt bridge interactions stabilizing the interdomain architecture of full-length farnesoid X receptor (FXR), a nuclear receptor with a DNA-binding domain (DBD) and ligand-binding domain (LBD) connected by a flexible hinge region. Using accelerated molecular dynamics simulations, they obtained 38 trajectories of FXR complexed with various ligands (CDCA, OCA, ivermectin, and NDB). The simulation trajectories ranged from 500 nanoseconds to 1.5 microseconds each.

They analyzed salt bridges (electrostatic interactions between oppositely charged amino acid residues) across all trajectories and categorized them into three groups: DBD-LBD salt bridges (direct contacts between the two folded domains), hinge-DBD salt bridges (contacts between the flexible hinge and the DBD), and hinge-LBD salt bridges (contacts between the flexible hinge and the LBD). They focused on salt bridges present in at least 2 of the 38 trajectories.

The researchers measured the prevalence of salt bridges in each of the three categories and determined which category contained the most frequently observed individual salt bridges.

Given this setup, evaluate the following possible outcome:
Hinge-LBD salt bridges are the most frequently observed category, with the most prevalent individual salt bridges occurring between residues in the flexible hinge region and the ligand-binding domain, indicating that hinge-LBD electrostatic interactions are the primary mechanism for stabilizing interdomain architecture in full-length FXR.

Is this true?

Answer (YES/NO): YES